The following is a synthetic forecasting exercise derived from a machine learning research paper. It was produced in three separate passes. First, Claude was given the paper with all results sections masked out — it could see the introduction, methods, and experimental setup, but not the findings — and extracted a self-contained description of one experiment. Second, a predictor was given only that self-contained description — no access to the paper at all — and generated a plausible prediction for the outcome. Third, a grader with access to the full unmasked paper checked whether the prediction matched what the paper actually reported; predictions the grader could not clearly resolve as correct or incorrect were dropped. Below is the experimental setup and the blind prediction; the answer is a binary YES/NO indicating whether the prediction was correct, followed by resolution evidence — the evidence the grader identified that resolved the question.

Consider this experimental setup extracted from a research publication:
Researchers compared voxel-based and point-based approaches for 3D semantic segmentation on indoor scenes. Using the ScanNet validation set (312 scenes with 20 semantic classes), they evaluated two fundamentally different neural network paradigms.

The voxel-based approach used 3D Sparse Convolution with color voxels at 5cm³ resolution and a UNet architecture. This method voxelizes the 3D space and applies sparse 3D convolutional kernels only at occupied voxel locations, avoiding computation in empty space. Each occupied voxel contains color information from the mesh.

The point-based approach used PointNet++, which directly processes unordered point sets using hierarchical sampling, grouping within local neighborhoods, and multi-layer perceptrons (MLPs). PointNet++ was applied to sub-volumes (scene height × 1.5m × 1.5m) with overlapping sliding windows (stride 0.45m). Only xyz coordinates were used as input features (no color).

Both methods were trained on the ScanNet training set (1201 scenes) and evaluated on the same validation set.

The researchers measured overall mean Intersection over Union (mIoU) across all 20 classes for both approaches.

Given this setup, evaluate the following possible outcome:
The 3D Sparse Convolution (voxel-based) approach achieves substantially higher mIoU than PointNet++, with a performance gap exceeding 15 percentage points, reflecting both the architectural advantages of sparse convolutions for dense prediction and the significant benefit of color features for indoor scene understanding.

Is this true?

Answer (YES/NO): NO